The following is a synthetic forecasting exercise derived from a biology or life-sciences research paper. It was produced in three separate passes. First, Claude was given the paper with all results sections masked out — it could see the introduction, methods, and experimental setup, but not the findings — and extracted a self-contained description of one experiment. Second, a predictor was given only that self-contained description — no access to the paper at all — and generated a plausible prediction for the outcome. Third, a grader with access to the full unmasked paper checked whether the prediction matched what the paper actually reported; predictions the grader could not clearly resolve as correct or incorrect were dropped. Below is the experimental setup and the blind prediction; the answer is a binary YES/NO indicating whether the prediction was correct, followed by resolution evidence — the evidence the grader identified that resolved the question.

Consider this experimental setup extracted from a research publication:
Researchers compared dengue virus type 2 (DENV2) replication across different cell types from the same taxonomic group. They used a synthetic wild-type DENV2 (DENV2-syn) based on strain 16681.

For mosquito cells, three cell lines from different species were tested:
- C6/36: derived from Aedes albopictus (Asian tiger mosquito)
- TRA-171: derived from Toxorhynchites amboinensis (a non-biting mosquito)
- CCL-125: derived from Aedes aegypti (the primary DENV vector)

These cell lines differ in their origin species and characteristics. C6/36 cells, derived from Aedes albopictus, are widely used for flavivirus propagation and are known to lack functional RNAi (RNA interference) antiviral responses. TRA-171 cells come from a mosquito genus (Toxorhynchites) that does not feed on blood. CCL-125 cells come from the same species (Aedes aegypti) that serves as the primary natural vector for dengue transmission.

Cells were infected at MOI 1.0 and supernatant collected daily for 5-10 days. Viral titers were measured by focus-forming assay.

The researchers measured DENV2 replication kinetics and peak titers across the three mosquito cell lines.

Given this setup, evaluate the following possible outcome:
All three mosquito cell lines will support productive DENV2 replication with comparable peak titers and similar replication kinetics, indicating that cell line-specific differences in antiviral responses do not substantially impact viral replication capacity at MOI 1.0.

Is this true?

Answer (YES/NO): YES